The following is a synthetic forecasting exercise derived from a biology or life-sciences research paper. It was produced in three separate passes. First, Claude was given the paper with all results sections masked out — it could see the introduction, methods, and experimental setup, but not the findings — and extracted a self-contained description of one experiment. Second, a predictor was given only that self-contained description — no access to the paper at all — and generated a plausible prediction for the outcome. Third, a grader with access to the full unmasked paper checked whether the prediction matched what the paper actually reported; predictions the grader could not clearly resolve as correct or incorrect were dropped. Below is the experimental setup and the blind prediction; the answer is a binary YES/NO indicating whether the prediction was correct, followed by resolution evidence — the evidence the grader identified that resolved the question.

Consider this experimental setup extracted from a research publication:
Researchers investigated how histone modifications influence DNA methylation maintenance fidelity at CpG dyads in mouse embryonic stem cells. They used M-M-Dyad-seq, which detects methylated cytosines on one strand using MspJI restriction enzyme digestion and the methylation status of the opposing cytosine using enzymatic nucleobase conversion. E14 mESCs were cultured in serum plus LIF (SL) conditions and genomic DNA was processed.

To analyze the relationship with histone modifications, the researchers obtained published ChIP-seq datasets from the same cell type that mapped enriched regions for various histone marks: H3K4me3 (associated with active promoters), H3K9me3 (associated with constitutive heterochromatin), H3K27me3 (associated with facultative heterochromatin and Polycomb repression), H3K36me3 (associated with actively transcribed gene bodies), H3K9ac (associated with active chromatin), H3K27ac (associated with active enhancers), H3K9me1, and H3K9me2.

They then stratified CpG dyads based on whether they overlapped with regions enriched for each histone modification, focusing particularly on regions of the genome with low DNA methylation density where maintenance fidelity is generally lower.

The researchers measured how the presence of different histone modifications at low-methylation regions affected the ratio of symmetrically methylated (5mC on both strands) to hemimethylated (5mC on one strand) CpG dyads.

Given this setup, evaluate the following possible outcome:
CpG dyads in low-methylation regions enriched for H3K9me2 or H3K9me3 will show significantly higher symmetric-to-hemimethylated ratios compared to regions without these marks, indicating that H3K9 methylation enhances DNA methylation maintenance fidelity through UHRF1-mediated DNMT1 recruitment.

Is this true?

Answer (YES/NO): YES